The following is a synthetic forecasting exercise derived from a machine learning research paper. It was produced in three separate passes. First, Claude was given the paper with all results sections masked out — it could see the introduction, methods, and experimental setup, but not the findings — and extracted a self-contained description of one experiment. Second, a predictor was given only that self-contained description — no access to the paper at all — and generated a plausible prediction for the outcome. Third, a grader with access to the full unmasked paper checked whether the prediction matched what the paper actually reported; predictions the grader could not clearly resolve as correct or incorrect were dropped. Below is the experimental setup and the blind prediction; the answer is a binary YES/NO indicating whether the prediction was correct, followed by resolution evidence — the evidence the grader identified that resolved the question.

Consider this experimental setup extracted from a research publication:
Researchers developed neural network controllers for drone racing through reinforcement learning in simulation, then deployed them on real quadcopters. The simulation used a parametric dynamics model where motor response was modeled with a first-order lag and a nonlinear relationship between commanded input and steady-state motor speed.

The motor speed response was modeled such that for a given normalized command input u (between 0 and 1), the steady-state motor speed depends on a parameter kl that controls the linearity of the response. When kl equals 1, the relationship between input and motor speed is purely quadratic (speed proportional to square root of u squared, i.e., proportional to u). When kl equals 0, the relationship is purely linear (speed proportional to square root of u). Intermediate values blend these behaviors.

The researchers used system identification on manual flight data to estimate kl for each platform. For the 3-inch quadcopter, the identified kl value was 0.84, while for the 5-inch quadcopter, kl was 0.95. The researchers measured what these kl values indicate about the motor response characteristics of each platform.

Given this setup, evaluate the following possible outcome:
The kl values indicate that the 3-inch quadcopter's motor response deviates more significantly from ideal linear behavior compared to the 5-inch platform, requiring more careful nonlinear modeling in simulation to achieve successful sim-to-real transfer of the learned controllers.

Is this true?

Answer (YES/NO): NO